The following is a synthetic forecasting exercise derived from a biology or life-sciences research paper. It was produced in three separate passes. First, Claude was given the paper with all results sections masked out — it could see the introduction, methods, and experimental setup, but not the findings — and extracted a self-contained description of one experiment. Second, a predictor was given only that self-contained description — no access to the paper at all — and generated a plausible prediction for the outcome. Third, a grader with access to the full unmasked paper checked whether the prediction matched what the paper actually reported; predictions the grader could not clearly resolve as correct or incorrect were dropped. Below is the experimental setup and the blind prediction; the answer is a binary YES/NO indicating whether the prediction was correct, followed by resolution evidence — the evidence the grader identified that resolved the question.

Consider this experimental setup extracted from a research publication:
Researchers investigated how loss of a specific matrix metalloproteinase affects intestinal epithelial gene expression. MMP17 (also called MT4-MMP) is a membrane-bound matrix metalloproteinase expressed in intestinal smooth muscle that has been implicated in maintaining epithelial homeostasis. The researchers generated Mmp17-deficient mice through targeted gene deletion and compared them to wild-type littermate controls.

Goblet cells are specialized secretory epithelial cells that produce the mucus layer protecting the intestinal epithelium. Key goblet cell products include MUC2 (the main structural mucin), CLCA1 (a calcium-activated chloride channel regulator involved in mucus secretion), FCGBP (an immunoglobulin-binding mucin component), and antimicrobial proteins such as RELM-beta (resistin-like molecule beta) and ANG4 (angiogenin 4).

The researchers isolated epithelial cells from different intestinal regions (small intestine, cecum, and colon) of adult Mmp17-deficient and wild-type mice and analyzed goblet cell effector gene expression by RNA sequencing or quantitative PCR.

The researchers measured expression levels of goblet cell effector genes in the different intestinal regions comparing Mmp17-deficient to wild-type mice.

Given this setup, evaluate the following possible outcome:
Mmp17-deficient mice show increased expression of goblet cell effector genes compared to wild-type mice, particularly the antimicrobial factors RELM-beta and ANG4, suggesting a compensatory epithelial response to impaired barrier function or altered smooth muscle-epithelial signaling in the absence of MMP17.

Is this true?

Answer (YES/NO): YES